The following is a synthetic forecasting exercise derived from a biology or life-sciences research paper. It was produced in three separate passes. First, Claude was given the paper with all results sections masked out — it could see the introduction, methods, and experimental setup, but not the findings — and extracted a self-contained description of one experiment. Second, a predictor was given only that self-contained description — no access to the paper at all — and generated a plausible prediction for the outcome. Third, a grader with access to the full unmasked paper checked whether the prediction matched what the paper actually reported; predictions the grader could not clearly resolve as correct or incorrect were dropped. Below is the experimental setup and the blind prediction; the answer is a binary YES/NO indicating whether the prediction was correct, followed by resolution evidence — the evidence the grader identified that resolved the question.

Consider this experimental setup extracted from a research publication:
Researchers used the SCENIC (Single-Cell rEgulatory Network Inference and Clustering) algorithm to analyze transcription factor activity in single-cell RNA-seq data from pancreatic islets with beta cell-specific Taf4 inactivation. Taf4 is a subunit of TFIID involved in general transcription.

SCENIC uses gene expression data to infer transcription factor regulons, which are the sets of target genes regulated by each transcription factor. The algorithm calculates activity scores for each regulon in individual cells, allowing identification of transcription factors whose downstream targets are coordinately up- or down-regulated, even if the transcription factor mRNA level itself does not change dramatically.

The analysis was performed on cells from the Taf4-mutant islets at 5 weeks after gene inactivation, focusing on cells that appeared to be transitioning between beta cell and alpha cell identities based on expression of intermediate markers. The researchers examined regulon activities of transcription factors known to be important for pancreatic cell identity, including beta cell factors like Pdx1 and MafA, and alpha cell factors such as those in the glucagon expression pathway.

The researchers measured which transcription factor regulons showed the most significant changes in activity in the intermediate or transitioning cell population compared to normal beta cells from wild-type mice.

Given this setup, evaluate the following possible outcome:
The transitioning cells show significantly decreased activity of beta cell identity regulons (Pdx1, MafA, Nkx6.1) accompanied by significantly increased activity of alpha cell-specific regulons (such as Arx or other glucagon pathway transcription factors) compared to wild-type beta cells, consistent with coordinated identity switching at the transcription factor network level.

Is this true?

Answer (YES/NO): YES